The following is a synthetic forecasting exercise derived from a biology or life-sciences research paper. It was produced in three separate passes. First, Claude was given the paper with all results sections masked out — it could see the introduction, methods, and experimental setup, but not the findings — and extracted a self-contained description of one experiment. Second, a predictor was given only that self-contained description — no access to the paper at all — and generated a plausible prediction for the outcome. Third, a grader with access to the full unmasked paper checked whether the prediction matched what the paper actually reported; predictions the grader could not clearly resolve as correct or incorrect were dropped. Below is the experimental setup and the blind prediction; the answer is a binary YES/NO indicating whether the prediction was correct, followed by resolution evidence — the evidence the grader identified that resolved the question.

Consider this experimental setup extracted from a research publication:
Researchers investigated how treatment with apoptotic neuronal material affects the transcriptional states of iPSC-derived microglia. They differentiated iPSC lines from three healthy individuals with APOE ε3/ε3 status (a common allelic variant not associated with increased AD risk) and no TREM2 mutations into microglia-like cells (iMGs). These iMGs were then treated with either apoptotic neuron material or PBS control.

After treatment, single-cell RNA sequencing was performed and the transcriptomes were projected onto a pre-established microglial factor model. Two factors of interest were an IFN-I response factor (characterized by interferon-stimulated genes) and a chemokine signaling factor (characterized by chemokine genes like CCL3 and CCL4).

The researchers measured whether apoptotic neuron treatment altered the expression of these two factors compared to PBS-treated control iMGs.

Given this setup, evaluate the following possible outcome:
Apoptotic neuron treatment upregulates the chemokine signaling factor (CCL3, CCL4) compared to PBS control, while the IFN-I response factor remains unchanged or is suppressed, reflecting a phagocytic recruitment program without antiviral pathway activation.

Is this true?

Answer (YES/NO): NO